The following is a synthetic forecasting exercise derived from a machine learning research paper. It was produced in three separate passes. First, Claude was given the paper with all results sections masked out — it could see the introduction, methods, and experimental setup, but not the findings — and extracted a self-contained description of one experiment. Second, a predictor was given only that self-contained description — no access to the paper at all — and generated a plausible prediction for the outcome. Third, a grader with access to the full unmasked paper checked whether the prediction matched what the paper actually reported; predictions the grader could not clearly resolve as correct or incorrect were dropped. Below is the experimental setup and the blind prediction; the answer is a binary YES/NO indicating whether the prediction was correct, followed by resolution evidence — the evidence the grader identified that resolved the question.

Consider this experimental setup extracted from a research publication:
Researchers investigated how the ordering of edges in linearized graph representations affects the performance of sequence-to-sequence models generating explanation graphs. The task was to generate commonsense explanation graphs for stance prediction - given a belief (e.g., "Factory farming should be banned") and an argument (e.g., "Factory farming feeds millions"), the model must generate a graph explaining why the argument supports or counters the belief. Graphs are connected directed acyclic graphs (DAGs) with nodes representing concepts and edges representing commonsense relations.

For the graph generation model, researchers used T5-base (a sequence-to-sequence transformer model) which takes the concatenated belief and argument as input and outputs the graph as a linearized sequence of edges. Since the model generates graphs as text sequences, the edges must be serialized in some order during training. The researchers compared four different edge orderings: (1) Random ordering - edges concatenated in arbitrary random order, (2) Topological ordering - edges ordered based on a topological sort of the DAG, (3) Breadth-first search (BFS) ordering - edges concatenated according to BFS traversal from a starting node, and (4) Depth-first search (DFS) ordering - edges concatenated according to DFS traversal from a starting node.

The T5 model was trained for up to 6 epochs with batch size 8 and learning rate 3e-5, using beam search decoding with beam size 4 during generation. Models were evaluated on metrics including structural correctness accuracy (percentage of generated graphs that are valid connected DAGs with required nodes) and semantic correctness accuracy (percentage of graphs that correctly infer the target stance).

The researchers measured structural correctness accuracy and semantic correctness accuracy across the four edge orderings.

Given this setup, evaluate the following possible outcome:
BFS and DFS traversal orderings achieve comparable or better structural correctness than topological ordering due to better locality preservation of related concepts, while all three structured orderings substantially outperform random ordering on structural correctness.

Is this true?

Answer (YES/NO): YES